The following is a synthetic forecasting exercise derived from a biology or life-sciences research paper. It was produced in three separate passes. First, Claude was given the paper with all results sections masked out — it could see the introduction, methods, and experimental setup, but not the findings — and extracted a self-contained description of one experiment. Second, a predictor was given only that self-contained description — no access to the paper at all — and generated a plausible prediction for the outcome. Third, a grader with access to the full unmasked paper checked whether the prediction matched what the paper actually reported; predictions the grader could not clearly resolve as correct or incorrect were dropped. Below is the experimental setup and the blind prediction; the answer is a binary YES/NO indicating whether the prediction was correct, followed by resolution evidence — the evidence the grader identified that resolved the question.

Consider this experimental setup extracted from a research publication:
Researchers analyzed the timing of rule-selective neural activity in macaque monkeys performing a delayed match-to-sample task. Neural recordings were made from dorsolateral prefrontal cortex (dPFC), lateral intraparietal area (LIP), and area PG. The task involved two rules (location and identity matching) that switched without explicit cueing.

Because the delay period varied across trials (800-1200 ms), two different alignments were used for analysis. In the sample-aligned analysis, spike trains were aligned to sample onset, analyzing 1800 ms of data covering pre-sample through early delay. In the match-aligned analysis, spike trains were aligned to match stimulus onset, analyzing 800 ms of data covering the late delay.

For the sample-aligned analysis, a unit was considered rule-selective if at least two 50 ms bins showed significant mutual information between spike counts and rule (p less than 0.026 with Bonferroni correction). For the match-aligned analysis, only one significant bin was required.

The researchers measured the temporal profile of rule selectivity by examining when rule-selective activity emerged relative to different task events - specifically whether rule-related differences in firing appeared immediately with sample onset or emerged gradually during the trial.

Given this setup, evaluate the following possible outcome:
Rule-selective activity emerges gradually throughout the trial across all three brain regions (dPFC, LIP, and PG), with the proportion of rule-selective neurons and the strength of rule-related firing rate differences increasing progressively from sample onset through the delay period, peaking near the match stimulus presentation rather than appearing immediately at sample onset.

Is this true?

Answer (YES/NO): NO